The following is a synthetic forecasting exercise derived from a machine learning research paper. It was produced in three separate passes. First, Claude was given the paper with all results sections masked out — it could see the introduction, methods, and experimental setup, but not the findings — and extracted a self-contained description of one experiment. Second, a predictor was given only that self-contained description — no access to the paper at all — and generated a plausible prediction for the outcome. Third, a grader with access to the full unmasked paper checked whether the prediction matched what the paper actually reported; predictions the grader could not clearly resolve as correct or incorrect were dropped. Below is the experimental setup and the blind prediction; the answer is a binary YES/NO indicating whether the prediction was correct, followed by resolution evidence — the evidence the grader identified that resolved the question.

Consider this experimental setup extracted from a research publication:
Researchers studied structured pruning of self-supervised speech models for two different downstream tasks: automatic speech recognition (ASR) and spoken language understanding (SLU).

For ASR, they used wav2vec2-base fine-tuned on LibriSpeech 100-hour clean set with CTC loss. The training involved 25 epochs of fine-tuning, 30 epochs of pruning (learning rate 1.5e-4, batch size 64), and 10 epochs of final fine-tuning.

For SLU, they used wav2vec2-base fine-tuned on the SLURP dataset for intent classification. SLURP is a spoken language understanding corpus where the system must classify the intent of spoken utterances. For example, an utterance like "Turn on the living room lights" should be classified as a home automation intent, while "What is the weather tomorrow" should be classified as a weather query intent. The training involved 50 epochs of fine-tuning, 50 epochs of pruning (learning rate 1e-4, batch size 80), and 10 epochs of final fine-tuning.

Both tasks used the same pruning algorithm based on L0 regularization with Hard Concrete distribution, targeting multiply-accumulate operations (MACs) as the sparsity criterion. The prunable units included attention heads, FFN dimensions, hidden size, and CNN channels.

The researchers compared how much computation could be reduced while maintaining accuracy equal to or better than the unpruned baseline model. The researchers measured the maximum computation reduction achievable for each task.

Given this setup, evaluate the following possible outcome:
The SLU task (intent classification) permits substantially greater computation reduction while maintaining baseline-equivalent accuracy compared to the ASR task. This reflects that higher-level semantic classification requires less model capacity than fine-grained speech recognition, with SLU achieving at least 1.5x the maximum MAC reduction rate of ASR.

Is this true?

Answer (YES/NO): NO